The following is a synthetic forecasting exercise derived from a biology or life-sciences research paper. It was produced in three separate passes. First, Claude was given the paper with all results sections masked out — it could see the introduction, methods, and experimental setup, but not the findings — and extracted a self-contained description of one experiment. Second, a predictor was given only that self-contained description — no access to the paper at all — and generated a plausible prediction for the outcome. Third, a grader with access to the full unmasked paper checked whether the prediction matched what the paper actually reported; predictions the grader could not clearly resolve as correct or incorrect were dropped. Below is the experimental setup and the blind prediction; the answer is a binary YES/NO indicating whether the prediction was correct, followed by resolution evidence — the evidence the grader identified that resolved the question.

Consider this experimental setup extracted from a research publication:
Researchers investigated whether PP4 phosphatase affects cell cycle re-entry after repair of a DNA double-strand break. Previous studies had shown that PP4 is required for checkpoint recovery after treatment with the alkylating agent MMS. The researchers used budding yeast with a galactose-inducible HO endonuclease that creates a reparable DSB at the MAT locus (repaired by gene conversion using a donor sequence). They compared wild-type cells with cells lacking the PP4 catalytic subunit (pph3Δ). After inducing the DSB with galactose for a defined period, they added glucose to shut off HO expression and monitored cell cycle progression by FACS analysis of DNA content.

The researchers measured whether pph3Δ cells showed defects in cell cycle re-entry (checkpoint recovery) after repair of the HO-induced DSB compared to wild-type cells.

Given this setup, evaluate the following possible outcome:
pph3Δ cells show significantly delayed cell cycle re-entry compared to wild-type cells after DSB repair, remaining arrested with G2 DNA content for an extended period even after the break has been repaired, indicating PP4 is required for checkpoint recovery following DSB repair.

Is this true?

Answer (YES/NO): NO